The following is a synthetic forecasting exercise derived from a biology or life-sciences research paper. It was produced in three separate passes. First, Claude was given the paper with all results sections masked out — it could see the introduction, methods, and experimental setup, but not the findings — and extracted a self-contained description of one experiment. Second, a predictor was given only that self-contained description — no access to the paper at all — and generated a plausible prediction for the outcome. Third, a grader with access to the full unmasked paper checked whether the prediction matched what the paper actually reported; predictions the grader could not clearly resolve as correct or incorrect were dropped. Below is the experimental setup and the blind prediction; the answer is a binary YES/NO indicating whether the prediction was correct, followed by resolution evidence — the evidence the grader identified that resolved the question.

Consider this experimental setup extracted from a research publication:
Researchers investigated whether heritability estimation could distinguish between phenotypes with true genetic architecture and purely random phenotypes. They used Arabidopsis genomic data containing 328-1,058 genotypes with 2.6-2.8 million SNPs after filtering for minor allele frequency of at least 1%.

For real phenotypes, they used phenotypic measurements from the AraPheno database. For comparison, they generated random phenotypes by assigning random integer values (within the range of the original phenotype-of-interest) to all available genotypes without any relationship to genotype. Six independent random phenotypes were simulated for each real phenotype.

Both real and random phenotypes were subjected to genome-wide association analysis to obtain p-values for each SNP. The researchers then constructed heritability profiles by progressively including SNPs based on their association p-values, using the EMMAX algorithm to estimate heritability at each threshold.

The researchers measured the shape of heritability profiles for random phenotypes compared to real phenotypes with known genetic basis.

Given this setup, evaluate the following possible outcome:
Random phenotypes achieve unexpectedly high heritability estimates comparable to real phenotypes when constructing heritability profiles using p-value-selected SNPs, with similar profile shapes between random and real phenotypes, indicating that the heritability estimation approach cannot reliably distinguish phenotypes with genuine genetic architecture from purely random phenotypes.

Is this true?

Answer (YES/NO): NO